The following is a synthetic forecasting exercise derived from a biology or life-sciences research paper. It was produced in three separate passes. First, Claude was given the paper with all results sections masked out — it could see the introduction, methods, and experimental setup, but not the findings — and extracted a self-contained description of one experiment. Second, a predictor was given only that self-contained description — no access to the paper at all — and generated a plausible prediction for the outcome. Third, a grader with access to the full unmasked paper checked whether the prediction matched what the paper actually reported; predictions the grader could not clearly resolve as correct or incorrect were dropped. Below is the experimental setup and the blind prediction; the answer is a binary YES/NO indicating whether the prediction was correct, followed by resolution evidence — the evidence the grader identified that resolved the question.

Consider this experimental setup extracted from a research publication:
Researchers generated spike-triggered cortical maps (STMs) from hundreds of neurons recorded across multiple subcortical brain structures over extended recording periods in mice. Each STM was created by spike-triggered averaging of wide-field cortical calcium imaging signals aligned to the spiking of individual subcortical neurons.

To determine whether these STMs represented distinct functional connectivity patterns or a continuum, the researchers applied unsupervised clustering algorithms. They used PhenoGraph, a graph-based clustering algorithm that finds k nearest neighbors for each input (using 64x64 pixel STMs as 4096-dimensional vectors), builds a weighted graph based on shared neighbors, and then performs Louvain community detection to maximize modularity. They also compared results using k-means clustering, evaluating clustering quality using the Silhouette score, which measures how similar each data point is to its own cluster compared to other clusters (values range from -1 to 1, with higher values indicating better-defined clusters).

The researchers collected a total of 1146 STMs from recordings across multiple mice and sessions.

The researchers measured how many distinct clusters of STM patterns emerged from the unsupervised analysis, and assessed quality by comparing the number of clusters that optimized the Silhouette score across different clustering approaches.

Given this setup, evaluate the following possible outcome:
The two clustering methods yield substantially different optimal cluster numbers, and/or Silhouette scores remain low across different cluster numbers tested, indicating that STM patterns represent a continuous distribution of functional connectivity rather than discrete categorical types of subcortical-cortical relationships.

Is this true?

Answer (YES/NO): NO